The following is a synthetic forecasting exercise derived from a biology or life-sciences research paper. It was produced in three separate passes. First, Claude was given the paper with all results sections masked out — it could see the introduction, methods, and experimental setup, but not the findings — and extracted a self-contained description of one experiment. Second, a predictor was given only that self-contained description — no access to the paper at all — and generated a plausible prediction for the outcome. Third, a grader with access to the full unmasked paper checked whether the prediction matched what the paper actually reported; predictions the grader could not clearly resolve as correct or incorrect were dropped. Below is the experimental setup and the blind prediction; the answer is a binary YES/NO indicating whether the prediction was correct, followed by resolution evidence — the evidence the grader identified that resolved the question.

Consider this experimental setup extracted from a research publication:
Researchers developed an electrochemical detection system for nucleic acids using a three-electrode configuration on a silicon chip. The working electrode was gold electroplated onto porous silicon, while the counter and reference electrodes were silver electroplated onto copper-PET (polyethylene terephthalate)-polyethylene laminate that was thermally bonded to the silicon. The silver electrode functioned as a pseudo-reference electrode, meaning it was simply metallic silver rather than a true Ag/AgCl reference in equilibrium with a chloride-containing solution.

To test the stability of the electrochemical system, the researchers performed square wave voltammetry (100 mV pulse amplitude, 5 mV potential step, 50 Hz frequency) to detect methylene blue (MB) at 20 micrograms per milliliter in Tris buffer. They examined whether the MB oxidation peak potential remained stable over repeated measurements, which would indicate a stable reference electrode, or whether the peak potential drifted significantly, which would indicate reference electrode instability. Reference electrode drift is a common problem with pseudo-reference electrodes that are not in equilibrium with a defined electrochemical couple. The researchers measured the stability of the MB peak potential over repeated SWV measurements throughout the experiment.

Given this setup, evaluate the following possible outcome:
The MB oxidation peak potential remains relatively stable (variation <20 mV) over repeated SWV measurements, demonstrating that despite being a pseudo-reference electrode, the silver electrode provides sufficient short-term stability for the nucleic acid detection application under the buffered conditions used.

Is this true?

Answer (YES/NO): YES